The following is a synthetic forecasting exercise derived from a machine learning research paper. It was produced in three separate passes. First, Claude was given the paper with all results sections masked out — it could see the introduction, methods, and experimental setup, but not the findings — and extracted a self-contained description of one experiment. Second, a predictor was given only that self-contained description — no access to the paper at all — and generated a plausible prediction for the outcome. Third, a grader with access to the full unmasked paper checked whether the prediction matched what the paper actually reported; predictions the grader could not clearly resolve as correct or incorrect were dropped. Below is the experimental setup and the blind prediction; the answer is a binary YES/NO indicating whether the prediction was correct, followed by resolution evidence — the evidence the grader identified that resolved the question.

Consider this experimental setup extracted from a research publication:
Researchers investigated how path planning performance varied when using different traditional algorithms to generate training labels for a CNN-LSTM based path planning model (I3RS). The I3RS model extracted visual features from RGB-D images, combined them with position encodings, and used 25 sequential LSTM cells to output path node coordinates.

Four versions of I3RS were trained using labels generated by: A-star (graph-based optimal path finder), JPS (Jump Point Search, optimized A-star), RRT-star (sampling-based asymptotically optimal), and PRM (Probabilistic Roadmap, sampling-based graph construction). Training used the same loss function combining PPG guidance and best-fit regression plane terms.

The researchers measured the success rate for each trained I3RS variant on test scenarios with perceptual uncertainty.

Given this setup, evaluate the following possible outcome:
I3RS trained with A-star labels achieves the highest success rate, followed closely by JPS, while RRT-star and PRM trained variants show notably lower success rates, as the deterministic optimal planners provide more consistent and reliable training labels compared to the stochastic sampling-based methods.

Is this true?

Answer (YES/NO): NO